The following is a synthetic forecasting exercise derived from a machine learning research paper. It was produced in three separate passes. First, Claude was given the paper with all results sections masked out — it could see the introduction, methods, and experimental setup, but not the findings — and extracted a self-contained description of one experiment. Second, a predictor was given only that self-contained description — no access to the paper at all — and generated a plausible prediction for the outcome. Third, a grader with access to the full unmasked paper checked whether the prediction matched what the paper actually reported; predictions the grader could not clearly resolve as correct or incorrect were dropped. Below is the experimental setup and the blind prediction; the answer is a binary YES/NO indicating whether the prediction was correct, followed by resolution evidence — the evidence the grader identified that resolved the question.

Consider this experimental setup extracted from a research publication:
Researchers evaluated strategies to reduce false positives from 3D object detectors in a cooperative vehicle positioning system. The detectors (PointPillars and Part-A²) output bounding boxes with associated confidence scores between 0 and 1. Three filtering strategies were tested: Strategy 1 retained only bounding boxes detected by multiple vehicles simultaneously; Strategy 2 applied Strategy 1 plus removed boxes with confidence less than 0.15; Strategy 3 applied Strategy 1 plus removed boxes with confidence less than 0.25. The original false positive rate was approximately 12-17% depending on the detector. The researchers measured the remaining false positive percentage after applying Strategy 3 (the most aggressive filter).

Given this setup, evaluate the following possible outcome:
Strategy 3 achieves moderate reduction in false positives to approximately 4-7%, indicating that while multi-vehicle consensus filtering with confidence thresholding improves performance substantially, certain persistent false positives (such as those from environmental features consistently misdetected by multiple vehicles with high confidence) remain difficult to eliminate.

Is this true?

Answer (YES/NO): NO